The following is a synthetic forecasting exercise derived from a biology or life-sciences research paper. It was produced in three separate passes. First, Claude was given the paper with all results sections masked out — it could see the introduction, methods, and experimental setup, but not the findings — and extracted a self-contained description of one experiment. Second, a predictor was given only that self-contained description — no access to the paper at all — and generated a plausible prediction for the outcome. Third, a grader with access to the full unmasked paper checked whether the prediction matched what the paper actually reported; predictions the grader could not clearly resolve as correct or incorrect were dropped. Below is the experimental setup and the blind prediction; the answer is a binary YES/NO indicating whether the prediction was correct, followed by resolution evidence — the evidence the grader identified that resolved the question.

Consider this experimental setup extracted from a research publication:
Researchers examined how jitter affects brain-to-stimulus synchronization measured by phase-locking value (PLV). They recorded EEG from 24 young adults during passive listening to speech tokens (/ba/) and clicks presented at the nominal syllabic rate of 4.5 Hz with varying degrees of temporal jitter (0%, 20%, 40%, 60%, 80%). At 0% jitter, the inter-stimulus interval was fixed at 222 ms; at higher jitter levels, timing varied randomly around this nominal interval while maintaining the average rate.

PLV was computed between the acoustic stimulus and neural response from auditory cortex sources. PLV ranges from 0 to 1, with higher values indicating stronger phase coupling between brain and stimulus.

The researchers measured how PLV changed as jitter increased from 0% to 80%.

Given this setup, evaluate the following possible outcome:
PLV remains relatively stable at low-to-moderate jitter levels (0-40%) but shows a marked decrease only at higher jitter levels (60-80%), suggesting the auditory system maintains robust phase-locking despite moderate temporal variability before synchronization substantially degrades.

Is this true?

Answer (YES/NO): NO